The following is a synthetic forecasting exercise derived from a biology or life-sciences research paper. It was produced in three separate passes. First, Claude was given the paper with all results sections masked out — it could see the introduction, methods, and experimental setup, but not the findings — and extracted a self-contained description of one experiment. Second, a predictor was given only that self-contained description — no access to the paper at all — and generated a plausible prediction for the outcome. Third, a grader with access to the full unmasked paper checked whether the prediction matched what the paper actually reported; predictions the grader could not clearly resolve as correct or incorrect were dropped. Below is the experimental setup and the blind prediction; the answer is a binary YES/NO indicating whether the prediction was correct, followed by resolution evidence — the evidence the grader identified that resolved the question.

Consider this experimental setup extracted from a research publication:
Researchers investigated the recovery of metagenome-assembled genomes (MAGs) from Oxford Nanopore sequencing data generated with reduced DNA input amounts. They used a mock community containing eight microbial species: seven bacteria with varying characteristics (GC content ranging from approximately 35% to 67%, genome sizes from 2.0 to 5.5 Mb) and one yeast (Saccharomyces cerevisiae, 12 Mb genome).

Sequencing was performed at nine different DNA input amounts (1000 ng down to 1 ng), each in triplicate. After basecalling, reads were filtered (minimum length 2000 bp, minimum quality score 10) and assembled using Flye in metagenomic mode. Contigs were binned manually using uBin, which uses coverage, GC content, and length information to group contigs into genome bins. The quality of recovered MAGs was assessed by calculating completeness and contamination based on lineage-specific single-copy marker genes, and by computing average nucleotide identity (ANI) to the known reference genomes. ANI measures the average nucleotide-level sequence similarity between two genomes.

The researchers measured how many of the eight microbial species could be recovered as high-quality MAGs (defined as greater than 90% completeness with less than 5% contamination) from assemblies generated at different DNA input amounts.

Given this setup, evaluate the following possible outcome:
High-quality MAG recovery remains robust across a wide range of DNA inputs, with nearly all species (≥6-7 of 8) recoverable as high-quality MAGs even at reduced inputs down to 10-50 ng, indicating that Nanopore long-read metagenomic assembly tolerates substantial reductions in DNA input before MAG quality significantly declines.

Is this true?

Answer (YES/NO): NO